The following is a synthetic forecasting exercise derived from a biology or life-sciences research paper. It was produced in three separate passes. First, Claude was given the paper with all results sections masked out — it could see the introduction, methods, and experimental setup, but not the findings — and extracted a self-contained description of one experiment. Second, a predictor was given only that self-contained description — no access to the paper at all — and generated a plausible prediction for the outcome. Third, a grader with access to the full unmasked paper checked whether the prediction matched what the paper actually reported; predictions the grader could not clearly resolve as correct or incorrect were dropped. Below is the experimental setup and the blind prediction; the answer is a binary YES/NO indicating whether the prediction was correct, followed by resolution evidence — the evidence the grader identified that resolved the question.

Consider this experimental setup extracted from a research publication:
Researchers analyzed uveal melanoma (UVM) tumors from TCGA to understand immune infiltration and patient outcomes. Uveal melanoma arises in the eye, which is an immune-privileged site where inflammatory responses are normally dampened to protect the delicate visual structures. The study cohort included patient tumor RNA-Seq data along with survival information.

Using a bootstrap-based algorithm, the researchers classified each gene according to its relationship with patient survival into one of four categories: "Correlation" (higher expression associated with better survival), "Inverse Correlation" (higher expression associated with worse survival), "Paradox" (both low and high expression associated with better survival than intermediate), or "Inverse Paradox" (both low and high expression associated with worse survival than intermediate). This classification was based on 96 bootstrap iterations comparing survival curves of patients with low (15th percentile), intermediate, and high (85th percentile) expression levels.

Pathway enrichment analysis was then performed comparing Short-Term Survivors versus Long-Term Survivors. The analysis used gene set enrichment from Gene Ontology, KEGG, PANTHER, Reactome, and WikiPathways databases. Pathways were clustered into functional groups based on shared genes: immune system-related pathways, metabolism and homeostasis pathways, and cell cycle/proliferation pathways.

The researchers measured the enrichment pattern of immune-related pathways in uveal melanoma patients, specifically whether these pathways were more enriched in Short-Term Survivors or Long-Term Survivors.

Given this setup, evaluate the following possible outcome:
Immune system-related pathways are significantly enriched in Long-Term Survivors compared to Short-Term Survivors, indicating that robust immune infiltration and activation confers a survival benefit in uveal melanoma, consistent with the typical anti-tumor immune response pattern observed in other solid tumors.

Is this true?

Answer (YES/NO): NO